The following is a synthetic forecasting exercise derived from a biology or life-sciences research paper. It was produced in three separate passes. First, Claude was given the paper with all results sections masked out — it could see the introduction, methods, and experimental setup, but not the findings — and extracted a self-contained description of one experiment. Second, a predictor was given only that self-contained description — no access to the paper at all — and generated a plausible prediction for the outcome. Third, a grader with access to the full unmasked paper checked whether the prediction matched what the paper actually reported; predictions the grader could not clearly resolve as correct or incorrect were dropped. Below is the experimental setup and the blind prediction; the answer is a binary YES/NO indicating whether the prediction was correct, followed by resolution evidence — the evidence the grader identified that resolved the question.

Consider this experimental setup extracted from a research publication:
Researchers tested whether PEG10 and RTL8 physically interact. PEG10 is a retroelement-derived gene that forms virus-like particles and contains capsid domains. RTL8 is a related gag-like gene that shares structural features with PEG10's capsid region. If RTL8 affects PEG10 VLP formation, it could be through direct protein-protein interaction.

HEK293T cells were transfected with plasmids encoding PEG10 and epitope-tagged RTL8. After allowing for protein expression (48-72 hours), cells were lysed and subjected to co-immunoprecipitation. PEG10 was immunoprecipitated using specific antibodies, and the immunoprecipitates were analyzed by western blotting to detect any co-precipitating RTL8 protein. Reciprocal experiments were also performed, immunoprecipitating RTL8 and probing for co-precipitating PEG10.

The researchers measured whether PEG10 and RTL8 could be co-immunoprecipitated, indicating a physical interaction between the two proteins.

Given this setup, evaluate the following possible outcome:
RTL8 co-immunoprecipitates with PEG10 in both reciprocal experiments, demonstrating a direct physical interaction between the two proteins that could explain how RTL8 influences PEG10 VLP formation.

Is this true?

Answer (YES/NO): YES